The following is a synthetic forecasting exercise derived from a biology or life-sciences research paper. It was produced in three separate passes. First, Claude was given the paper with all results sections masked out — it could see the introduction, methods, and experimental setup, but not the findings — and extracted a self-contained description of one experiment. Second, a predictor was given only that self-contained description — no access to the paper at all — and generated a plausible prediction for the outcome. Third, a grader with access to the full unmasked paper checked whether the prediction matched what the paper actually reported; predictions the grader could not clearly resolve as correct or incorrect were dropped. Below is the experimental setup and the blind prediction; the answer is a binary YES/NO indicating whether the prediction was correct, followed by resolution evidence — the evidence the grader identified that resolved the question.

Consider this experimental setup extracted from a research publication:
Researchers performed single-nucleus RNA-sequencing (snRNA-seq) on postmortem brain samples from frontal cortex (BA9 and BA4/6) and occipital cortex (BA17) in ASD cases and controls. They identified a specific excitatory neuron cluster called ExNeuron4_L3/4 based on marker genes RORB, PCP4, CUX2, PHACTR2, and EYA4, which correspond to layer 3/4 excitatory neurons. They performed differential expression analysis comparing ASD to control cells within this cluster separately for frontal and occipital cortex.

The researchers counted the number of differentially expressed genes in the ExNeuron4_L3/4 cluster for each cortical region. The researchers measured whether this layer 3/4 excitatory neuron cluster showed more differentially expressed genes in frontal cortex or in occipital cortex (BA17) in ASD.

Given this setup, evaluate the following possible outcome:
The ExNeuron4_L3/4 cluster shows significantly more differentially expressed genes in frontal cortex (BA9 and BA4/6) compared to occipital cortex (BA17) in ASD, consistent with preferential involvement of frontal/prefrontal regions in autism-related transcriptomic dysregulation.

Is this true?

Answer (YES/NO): NO